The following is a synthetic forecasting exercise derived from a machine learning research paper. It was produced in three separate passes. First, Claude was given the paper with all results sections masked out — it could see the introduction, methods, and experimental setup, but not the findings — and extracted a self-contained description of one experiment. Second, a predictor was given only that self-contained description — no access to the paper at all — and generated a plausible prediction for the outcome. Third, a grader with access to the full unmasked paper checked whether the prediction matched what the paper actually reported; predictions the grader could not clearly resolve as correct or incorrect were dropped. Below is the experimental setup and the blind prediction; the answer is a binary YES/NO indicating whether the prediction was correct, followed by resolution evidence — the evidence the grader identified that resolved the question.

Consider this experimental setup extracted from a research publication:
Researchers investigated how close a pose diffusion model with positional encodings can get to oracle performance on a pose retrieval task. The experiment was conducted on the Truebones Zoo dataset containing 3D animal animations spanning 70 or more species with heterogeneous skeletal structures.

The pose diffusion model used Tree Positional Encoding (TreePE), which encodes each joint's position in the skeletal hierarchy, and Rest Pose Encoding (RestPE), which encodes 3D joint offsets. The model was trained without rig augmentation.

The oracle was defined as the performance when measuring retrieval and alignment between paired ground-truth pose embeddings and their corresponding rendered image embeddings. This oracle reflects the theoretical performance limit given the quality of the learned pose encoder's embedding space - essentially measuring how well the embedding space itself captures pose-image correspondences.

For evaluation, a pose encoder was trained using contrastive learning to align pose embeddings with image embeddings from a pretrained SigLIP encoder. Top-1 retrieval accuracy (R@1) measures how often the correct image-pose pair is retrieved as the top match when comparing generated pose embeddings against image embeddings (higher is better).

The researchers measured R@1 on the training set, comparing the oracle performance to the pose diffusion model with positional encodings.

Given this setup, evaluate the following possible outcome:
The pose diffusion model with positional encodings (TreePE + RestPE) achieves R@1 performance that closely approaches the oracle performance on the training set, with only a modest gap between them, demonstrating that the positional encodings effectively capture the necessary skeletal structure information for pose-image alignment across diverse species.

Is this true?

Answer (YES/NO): YES